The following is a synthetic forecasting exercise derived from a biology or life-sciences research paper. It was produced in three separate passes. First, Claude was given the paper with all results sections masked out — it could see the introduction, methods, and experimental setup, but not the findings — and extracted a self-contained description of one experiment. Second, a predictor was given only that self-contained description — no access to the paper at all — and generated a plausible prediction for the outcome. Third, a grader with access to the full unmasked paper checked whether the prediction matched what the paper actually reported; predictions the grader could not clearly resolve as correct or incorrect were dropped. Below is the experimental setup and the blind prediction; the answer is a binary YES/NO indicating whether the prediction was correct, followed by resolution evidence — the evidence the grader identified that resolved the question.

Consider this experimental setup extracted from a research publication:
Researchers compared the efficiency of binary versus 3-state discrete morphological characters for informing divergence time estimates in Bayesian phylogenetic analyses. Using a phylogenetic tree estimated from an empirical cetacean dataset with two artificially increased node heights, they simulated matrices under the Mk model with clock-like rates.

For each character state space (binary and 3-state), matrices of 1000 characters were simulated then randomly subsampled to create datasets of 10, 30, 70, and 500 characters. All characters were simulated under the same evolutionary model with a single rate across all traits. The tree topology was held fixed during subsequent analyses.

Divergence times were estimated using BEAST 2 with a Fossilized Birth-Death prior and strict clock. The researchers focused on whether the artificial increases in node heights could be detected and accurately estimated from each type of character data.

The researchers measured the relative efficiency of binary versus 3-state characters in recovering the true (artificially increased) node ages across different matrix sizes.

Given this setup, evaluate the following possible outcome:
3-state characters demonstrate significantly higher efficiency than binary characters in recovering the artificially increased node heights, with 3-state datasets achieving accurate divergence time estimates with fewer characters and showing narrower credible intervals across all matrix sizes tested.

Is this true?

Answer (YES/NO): NO